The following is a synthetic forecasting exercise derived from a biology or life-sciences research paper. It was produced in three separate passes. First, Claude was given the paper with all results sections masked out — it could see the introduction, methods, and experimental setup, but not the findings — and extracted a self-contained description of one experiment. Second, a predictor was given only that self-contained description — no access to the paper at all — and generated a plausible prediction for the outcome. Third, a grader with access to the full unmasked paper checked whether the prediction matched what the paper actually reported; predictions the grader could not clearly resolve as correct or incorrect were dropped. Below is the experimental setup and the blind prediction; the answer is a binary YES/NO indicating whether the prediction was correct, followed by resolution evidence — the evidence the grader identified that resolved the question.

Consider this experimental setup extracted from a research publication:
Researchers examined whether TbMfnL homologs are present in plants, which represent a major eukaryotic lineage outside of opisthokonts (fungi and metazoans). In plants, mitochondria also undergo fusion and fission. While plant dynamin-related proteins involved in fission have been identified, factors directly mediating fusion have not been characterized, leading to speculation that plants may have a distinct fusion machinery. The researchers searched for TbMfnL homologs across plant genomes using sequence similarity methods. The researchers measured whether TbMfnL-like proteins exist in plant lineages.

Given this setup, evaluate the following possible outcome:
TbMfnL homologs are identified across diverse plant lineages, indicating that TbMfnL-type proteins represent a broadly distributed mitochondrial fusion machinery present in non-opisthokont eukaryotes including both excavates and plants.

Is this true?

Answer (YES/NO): NO